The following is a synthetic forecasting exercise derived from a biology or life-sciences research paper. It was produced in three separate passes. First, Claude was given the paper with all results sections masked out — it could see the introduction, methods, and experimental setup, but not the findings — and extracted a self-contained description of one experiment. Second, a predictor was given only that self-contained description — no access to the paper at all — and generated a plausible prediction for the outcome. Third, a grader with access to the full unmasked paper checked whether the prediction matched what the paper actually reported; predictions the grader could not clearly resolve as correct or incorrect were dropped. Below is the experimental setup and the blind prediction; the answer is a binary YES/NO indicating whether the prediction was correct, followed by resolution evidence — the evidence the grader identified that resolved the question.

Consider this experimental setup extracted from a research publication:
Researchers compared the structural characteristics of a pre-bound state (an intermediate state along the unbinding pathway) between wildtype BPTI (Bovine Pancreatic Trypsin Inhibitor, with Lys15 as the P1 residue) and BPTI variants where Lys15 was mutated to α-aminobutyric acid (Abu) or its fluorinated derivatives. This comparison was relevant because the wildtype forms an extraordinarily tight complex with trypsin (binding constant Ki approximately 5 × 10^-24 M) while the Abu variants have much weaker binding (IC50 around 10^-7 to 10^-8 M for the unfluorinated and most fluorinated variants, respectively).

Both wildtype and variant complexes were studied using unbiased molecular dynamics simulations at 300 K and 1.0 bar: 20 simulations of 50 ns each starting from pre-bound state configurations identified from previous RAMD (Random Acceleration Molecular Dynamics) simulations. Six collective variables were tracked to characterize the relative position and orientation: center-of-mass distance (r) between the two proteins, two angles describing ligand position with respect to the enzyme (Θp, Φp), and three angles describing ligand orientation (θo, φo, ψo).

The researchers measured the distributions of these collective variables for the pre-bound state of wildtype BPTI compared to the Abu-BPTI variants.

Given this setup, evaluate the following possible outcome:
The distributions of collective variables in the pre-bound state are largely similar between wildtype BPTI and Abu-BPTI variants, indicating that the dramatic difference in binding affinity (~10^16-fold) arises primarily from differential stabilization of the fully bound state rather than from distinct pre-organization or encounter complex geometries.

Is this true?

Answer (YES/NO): YES